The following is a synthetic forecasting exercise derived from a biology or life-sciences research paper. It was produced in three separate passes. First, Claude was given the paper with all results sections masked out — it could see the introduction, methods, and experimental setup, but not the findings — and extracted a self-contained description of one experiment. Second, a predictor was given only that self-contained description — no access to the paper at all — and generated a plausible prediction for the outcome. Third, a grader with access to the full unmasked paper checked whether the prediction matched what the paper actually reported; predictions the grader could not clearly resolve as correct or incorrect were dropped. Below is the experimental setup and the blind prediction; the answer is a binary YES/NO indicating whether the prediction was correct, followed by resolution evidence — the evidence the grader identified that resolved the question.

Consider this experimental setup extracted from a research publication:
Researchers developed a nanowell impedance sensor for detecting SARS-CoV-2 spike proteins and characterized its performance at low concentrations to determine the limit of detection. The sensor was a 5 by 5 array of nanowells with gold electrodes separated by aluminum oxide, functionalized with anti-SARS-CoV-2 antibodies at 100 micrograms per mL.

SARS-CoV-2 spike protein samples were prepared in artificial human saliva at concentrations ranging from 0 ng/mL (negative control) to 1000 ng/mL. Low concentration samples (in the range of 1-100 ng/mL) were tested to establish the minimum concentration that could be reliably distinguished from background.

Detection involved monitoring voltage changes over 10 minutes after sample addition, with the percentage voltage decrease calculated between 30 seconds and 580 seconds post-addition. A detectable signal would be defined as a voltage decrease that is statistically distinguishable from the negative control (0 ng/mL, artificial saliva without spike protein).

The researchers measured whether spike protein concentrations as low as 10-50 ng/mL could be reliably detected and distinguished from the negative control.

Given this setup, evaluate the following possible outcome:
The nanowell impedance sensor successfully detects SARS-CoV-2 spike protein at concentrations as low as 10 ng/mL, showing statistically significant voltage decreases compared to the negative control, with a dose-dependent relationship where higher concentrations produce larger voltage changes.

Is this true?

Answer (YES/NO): YES